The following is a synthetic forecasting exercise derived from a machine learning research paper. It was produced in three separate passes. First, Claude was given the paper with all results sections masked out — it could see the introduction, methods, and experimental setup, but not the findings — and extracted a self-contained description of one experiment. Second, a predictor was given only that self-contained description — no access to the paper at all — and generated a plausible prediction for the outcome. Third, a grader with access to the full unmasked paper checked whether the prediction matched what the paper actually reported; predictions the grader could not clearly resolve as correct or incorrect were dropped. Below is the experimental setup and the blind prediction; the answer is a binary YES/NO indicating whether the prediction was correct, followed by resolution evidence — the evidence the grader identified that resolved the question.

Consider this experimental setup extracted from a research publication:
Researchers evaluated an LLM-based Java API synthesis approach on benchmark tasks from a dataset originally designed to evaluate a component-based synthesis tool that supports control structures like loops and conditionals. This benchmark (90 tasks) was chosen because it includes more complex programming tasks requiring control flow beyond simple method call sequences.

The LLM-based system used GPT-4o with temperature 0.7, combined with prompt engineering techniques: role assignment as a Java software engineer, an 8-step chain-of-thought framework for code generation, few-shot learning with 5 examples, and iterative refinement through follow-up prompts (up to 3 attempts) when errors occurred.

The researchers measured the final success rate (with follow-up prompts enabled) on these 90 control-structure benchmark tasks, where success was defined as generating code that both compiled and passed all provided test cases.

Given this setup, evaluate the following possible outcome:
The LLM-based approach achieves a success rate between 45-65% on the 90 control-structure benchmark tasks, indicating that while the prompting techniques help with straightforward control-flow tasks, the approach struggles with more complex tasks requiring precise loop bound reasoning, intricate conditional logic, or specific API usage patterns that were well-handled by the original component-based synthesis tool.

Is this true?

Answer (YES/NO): NO